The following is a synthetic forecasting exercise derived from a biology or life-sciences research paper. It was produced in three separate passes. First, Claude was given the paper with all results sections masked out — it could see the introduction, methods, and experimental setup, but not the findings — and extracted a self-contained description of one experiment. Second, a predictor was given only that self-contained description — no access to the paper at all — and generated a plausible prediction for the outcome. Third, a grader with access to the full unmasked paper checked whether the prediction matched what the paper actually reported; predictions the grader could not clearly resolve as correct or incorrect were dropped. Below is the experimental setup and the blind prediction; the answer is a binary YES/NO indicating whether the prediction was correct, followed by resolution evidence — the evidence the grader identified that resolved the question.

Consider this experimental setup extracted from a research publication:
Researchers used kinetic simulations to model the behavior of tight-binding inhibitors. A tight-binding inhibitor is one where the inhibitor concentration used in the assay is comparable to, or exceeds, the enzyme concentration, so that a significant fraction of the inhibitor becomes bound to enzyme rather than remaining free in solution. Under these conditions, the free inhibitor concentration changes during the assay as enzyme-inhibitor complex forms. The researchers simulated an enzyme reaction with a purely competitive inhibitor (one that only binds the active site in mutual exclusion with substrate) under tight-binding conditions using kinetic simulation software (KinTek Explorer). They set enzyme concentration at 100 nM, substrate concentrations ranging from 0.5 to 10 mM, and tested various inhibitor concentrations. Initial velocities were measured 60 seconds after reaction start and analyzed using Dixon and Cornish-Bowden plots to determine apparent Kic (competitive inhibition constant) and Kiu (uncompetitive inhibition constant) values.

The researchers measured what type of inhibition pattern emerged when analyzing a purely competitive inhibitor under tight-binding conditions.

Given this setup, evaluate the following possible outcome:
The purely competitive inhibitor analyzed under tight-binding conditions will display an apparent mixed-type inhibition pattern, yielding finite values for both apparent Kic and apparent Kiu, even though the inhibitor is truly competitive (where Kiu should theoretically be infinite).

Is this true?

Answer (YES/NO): YES